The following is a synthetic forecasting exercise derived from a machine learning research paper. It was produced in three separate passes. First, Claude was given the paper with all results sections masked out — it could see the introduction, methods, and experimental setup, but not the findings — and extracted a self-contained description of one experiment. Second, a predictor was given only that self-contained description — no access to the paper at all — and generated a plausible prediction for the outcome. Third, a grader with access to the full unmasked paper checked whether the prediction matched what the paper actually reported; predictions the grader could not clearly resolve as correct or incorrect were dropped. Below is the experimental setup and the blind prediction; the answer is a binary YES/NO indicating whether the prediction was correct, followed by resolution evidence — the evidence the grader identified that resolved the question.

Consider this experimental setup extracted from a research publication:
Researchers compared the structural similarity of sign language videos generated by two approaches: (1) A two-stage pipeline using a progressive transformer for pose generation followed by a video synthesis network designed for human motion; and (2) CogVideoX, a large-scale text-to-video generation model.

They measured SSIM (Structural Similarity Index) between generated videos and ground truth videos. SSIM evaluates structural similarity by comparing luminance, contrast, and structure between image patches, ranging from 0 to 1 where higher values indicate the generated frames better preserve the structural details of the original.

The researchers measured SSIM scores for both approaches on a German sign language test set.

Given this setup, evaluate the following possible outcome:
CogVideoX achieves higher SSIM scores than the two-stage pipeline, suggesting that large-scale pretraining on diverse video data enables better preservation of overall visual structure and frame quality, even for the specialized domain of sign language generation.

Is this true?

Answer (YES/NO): NO